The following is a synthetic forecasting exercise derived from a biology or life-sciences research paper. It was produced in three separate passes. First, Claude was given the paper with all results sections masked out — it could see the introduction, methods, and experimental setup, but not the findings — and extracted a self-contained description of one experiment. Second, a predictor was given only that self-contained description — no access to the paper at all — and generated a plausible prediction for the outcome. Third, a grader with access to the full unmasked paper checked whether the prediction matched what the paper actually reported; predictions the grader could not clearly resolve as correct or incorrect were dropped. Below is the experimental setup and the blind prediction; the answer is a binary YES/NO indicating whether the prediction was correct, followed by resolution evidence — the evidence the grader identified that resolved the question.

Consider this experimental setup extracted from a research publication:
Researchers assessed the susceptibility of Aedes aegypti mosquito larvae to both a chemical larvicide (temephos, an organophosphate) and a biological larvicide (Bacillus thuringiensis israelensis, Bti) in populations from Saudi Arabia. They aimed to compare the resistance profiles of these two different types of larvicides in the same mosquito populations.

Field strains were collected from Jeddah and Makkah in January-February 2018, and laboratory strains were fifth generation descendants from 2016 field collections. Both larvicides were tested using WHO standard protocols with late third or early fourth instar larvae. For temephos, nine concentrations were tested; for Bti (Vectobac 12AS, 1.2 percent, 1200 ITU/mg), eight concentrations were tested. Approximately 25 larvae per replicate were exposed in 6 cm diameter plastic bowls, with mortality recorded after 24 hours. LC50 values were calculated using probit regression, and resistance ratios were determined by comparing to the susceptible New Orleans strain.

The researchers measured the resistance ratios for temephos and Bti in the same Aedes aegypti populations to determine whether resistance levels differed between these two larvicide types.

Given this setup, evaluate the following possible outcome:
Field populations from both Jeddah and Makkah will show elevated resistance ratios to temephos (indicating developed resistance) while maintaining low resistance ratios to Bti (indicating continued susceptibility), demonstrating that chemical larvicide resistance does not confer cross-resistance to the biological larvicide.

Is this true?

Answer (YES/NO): NO